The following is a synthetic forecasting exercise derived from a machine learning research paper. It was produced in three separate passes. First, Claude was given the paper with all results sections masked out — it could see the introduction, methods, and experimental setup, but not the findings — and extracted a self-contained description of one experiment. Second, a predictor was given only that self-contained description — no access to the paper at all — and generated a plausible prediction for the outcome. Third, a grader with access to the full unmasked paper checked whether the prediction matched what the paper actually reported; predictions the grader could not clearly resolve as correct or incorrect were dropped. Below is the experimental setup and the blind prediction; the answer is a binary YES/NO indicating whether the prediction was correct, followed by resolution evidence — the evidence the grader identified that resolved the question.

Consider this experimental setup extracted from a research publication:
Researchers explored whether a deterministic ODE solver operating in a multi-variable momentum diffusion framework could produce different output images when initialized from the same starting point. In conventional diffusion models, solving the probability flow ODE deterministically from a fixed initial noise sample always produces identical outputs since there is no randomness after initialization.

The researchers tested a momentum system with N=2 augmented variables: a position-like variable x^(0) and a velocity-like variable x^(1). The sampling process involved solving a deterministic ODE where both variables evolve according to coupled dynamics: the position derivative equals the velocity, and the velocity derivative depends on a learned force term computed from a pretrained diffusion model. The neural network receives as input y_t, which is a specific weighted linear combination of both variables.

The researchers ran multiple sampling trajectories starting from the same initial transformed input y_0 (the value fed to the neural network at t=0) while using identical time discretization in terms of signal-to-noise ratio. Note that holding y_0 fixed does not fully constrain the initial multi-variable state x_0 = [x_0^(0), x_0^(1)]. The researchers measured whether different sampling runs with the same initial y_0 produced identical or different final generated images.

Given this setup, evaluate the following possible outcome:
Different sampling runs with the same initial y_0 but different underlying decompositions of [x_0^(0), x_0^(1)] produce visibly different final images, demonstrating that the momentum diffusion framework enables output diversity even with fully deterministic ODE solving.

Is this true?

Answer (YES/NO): YES